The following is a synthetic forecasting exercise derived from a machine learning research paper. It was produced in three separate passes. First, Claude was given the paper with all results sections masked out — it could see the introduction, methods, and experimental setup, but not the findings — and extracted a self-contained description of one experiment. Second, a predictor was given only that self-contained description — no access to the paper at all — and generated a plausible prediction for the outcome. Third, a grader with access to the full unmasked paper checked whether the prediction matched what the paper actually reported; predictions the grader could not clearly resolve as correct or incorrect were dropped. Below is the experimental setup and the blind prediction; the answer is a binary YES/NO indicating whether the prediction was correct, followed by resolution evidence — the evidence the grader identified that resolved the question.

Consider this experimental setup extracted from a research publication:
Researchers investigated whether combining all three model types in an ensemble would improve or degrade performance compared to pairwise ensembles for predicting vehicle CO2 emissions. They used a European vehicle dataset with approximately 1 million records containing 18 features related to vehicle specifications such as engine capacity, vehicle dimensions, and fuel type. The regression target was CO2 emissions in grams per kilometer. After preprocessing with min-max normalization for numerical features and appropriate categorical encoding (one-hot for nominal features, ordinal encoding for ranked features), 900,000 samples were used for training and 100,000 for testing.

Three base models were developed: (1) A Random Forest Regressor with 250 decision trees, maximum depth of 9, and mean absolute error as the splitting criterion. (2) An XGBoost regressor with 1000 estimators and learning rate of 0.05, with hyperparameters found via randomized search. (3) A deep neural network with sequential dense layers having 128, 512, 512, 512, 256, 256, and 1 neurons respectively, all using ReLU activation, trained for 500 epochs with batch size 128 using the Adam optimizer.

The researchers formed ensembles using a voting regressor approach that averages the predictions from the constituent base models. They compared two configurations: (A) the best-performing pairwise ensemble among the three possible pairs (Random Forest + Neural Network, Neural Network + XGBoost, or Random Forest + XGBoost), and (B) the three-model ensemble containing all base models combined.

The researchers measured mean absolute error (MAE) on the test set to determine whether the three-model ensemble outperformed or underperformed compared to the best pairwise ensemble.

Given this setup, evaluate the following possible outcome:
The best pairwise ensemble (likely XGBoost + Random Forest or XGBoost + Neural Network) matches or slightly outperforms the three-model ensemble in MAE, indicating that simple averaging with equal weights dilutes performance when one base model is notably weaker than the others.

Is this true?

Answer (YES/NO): NO